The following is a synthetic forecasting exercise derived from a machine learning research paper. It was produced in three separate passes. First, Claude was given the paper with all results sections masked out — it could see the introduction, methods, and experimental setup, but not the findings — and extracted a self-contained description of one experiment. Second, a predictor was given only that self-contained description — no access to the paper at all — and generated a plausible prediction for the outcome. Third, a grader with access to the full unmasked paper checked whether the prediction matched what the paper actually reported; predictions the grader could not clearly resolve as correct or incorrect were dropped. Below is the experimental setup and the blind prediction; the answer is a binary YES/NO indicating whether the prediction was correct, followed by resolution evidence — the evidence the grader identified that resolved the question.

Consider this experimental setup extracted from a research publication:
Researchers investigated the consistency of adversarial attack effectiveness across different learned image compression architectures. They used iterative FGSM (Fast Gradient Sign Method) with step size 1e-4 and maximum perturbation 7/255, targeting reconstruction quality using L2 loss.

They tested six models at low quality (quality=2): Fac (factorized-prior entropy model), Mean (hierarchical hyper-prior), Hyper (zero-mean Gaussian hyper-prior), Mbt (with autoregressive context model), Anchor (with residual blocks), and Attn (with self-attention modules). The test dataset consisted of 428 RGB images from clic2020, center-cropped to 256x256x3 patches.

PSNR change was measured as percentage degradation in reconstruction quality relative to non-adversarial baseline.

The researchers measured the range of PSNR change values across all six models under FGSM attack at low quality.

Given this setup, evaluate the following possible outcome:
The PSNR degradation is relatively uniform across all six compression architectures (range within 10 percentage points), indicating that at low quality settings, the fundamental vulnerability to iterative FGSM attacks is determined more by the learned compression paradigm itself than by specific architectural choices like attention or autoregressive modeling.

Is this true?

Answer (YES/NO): YES